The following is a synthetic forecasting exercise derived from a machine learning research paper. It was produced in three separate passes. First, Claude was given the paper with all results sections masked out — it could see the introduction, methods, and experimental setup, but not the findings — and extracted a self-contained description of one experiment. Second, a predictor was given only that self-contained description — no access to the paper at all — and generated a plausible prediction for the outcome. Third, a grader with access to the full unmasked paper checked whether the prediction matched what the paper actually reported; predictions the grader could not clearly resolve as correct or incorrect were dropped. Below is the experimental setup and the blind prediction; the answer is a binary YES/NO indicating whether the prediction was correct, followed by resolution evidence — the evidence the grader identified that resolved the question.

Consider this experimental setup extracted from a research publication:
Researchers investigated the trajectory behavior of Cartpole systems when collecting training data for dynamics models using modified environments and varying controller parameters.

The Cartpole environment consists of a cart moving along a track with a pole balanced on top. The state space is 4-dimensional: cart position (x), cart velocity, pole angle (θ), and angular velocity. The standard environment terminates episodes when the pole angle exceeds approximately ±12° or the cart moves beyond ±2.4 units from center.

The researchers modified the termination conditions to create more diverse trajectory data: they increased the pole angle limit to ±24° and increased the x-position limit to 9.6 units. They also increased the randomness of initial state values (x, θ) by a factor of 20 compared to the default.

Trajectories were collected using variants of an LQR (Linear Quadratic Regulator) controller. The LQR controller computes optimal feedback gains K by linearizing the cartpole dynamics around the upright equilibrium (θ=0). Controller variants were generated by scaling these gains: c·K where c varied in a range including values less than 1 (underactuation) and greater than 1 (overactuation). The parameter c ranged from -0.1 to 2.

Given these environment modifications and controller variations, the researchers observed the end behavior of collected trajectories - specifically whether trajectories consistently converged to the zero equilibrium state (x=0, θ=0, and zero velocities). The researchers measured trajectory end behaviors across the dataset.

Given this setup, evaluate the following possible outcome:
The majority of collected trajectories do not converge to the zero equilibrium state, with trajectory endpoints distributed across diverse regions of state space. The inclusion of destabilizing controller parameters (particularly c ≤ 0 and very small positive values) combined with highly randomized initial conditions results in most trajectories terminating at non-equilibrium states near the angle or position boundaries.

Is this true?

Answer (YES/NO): NO